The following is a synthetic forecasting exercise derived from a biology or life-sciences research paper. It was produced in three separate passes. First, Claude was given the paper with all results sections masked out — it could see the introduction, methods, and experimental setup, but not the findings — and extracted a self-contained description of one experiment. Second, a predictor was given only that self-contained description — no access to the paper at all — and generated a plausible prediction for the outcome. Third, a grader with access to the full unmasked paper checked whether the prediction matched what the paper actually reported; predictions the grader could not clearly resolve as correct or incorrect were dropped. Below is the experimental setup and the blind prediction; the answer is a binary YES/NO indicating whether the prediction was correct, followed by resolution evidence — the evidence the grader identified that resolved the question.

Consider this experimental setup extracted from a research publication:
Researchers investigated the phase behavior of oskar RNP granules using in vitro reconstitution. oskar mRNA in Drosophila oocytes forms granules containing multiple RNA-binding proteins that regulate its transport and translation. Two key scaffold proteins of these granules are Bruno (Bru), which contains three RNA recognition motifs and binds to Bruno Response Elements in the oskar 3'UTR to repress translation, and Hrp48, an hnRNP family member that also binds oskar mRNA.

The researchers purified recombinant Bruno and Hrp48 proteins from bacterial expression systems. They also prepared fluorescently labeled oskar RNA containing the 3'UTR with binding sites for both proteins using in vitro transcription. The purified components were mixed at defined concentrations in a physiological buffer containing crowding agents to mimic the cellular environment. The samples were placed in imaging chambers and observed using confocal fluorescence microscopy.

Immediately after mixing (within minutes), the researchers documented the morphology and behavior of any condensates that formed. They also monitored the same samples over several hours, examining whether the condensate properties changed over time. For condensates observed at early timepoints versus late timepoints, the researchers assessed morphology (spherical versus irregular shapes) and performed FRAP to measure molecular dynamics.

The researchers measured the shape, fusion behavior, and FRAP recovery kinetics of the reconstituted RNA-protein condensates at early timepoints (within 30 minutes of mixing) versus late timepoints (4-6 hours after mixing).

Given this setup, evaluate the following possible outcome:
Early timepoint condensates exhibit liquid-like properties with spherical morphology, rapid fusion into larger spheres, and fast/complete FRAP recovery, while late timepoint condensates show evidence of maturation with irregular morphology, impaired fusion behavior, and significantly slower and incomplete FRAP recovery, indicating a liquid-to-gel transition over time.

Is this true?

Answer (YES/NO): NO